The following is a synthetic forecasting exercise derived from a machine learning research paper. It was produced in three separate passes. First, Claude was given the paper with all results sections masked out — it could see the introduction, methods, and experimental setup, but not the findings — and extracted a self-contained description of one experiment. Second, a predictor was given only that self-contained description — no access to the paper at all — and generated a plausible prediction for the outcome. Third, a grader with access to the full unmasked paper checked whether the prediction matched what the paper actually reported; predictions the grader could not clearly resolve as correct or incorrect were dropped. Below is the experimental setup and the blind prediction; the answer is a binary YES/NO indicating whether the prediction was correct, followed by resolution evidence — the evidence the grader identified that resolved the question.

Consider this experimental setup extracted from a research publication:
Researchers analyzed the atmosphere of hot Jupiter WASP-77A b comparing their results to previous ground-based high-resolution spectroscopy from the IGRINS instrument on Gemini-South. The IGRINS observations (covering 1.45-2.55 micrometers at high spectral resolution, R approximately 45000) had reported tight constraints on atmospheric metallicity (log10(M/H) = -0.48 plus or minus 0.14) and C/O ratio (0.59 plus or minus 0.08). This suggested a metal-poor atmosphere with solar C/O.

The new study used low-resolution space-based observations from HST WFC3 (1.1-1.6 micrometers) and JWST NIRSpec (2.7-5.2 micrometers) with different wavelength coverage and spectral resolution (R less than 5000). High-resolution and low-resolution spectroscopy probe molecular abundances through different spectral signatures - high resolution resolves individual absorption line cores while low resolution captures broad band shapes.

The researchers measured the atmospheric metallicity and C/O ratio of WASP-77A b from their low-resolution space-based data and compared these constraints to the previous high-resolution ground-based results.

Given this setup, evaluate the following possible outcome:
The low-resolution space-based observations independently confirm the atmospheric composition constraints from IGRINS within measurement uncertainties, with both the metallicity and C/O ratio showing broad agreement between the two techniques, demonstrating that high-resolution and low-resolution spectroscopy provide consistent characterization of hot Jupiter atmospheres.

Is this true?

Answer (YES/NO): NO